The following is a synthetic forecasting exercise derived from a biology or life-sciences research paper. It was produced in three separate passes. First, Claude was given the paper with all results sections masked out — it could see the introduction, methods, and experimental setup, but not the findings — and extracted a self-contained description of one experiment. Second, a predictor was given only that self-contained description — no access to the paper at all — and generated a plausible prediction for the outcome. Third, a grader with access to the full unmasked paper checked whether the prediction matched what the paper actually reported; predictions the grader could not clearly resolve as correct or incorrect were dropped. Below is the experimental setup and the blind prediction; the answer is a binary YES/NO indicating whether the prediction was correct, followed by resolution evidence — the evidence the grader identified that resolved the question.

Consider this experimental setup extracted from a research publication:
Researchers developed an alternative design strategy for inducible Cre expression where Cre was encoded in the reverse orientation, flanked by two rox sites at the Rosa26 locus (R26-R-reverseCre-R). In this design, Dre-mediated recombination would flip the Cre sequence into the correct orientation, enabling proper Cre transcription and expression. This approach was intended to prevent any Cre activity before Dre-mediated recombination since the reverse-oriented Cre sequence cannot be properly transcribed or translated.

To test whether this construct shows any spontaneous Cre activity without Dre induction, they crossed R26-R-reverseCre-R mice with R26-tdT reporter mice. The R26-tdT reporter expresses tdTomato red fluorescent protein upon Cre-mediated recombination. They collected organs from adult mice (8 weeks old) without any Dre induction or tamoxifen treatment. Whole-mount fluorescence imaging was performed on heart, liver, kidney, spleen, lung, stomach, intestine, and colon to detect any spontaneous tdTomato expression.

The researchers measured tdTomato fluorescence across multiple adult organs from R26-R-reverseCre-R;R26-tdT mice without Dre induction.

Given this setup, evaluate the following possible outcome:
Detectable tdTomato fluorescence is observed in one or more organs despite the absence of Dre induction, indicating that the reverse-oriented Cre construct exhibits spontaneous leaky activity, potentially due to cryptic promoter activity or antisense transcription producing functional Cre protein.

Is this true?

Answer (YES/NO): YES